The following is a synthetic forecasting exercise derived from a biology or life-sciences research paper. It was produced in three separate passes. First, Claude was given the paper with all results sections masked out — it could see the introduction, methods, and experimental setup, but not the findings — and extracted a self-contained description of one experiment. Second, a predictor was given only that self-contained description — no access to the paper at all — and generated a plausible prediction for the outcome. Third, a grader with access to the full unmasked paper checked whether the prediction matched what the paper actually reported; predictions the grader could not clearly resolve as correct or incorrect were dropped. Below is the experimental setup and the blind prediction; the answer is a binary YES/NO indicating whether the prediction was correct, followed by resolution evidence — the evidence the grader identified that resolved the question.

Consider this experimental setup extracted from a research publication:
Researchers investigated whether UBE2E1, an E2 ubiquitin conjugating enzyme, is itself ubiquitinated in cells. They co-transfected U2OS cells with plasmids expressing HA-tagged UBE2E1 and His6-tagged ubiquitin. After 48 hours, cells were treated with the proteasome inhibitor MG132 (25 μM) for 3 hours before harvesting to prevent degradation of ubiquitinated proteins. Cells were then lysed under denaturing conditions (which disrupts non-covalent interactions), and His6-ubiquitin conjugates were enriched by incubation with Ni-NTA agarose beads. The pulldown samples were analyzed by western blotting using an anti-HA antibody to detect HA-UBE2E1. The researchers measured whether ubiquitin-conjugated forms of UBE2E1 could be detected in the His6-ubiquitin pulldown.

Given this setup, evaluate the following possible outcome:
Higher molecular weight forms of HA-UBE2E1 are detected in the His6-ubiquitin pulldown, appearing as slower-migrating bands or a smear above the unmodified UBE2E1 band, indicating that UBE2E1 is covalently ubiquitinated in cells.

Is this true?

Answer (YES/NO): YES